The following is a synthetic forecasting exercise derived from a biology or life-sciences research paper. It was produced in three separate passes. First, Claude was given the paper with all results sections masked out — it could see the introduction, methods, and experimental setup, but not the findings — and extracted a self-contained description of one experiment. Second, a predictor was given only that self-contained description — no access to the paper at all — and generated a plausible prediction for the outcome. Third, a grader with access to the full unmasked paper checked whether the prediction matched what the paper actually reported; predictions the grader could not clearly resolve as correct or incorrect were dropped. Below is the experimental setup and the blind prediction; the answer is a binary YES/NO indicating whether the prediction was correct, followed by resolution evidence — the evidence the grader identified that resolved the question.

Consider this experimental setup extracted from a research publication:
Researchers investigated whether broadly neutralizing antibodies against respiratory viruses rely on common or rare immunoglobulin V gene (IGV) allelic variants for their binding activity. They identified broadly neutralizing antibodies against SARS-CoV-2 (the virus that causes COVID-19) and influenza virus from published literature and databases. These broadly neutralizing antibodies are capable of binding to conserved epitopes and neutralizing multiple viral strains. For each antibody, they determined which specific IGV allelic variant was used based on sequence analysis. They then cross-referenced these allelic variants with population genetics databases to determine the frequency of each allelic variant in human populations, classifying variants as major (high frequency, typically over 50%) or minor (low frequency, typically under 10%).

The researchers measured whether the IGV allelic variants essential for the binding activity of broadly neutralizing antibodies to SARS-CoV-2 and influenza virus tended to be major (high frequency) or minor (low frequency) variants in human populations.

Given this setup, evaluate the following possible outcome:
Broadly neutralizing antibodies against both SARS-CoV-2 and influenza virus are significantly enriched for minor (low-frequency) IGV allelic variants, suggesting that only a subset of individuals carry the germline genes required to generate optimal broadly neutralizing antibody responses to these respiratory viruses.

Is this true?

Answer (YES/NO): NO